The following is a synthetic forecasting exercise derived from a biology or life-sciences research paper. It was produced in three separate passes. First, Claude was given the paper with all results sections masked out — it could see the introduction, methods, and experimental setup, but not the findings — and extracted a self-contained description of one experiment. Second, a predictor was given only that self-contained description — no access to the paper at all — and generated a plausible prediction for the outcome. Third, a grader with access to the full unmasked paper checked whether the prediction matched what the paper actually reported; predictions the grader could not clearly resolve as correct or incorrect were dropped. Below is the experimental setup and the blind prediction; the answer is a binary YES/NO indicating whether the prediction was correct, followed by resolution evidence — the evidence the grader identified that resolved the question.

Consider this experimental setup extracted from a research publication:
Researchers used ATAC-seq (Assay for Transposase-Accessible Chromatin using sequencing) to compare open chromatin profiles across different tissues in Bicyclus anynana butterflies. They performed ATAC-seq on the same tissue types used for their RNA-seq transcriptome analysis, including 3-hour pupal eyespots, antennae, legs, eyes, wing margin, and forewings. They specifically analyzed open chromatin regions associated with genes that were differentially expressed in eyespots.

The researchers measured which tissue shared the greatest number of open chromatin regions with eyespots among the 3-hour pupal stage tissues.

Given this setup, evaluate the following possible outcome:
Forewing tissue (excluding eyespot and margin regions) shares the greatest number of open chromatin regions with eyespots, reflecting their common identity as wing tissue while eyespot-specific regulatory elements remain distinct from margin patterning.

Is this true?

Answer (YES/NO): NO